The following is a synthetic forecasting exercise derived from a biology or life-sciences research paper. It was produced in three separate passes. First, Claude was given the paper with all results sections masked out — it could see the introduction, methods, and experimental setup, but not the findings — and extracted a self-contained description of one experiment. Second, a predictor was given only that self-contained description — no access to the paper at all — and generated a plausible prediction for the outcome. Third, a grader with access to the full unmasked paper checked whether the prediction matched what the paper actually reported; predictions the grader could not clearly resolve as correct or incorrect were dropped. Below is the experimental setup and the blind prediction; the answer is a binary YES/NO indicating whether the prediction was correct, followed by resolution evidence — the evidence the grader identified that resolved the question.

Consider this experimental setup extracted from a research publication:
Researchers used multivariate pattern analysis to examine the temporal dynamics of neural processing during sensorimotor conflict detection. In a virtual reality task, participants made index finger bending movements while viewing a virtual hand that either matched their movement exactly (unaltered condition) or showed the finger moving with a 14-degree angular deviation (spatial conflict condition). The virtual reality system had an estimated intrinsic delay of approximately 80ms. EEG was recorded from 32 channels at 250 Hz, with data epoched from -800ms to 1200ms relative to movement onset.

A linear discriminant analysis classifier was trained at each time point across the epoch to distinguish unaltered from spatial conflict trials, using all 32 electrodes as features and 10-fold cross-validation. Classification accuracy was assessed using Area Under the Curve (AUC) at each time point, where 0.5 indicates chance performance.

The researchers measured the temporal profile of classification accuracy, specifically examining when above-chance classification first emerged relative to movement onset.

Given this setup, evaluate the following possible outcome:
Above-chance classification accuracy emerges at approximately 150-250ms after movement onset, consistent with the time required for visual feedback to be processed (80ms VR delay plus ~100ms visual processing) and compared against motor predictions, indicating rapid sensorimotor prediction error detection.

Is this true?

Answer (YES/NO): NO